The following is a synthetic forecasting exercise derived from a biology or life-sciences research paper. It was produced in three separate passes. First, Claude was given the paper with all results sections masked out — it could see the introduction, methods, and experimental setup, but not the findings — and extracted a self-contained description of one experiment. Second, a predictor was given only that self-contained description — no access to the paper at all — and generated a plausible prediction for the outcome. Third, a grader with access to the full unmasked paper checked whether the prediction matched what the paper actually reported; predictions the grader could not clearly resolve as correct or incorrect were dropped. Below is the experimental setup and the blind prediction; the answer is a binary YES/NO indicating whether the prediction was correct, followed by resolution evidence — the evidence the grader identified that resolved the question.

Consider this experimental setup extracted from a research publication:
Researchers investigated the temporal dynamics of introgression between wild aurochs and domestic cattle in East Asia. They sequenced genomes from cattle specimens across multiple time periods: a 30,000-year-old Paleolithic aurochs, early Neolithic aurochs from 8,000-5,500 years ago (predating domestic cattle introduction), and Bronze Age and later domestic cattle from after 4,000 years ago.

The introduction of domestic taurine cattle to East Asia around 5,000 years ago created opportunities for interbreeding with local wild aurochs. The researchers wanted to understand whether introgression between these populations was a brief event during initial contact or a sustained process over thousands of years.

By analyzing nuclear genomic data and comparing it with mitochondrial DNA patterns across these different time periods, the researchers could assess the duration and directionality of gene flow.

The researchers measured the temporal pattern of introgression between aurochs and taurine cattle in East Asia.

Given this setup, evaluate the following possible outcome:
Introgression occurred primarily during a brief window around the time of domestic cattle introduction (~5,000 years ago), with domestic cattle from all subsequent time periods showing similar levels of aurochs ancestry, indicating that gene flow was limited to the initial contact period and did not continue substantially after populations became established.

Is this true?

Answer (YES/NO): NO